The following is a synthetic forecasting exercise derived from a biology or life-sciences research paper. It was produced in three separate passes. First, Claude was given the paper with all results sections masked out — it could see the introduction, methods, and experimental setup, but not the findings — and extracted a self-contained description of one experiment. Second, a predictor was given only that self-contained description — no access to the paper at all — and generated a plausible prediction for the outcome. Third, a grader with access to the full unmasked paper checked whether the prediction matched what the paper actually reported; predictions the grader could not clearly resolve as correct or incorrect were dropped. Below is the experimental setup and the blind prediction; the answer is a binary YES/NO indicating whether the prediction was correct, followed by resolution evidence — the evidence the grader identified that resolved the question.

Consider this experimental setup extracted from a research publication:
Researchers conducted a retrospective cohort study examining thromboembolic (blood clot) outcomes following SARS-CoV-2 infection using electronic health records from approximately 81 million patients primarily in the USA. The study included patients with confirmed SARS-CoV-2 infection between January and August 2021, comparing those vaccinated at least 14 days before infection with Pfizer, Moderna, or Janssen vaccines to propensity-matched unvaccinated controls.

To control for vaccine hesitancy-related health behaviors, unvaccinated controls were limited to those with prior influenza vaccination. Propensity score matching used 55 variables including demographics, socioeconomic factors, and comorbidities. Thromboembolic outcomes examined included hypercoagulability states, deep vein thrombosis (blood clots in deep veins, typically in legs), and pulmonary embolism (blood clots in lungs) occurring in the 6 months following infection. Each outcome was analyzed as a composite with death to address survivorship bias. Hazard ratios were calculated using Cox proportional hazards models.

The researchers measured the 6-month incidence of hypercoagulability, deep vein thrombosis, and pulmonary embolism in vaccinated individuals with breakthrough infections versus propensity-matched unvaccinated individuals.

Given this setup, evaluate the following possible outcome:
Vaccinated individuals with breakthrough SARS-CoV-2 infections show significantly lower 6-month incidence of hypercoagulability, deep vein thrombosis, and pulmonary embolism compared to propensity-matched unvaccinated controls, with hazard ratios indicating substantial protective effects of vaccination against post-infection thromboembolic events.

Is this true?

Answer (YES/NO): YES